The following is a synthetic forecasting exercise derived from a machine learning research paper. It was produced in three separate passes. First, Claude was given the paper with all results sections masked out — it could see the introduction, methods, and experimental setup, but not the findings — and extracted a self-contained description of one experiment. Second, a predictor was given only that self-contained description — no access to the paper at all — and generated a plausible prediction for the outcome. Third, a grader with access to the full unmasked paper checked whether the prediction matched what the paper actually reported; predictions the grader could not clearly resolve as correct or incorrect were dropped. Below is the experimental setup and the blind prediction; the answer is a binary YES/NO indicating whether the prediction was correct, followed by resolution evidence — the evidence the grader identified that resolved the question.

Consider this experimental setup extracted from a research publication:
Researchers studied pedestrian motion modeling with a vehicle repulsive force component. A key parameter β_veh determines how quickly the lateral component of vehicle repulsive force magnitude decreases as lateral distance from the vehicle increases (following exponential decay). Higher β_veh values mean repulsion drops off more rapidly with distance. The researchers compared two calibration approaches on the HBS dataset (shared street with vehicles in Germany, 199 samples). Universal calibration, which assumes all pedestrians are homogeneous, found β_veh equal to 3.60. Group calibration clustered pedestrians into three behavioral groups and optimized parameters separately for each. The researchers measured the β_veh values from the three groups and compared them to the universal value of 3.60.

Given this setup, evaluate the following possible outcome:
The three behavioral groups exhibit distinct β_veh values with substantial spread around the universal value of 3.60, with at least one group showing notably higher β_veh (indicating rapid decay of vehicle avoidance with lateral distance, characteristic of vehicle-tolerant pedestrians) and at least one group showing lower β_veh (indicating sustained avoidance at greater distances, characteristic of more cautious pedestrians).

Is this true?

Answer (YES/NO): NO